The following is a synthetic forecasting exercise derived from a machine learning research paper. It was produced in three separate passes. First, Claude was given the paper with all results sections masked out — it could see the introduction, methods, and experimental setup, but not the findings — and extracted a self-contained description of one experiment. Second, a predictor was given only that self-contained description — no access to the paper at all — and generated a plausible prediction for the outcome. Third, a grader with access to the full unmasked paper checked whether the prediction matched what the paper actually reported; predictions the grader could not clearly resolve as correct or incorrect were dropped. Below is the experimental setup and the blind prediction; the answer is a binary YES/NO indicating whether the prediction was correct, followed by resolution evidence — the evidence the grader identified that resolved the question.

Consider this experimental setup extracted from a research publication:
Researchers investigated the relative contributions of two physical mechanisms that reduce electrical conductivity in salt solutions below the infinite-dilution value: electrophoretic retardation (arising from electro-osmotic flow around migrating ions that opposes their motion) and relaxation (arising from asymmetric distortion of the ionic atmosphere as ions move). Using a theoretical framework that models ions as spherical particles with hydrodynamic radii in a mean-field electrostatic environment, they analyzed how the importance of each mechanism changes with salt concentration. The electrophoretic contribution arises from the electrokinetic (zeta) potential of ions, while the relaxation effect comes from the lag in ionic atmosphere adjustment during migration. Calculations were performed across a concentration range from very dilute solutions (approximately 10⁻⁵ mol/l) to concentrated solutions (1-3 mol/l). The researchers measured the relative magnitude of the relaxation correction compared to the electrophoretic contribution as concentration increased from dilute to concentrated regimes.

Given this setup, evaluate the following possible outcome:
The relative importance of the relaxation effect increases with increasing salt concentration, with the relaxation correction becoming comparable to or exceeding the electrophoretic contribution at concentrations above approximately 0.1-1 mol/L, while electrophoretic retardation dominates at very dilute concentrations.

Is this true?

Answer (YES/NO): NO